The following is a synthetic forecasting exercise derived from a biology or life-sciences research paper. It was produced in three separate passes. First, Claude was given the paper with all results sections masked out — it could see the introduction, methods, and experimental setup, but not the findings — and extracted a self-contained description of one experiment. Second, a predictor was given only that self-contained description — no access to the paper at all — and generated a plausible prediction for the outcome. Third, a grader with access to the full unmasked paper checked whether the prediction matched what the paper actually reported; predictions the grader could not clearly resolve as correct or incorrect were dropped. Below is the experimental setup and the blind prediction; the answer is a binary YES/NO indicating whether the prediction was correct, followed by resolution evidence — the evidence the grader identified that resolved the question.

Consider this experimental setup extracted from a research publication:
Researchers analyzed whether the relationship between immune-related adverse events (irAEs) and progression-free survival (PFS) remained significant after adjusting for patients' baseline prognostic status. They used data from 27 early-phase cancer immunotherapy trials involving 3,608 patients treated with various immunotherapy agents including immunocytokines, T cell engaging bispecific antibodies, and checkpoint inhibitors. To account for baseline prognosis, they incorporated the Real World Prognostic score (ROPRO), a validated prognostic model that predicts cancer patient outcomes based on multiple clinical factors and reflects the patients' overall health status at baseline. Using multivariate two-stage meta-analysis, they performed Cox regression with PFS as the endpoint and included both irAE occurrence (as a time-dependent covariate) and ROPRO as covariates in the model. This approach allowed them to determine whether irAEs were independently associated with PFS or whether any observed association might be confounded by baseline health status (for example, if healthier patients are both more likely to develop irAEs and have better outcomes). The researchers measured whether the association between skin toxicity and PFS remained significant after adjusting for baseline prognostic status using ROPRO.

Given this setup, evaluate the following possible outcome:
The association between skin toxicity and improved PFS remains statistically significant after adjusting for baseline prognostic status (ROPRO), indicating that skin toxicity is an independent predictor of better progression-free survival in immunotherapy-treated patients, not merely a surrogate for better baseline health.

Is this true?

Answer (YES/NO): YES